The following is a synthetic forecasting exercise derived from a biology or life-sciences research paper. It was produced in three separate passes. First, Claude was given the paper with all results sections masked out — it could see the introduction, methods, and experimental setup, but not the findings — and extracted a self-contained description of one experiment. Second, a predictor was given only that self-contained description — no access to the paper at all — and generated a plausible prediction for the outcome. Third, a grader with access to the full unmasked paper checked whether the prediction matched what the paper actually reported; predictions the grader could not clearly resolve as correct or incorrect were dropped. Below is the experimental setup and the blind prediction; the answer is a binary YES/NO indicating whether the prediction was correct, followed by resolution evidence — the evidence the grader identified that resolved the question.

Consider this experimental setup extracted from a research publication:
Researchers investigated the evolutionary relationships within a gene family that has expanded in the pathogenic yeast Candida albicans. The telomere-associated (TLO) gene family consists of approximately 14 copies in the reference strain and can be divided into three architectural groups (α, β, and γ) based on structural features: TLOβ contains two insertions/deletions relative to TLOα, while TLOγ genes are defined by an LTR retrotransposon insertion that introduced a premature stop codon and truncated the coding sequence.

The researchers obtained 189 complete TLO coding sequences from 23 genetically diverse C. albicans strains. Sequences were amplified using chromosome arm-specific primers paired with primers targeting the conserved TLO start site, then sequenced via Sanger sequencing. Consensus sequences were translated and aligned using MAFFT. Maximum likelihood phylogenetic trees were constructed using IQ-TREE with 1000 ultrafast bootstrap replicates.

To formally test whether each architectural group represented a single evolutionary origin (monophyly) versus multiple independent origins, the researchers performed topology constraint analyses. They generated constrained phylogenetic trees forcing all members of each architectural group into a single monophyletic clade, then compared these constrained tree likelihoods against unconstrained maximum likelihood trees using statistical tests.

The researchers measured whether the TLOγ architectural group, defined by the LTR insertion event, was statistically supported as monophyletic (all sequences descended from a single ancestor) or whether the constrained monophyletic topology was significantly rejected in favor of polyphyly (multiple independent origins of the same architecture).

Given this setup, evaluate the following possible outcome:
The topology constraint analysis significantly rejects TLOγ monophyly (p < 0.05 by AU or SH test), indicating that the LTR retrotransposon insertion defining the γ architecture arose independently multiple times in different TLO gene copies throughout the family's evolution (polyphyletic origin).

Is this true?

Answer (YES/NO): NO